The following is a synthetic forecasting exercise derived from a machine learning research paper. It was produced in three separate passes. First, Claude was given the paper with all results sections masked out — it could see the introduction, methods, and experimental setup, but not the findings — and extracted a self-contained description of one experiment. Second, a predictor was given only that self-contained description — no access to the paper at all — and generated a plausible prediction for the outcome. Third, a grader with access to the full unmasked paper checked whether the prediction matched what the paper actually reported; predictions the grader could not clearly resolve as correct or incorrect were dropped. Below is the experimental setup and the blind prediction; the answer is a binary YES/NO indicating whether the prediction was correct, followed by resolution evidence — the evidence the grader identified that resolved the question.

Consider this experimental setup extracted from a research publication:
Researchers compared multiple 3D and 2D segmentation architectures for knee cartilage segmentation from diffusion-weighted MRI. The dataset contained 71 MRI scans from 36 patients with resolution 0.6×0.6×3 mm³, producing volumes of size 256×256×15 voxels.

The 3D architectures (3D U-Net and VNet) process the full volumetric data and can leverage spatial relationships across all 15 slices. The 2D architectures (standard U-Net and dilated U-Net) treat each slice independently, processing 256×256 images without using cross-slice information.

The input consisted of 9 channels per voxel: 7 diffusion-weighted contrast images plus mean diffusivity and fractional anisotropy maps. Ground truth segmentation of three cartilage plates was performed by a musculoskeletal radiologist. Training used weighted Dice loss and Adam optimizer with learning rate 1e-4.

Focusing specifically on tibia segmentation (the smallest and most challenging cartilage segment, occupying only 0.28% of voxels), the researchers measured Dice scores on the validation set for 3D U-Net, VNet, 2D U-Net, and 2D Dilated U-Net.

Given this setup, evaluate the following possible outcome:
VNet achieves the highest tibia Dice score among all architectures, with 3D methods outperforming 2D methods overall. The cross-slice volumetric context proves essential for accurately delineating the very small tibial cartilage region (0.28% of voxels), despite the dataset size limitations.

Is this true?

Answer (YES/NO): NO